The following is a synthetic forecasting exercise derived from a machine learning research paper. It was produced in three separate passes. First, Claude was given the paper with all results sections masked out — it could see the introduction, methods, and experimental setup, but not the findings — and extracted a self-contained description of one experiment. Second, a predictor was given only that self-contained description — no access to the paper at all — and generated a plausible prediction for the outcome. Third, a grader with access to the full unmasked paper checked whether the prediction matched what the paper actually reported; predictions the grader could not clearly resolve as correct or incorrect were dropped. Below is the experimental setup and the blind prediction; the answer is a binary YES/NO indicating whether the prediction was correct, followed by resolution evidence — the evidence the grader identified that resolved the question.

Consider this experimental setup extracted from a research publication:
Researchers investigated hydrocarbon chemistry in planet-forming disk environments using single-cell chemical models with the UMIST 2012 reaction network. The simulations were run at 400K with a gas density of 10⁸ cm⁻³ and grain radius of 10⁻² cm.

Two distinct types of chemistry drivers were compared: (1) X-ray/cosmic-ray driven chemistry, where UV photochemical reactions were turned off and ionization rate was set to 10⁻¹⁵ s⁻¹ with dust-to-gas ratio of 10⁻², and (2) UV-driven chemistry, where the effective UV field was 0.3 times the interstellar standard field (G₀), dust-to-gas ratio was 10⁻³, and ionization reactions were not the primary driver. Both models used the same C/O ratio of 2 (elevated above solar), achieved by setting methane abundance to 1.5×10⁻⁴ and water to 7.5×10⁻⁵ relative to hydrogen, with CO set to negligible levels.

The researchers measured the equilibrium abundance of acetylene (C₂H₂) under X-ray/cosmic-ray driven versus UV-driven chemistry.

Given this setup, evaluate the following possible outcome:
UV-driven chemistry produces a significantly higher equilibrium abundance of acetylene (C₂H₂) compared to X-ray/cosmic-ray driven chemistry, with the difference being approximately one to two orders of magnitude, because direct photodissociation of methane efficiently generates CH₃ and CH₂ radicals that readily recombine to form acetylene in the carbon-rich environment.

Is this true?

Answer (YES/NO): NO